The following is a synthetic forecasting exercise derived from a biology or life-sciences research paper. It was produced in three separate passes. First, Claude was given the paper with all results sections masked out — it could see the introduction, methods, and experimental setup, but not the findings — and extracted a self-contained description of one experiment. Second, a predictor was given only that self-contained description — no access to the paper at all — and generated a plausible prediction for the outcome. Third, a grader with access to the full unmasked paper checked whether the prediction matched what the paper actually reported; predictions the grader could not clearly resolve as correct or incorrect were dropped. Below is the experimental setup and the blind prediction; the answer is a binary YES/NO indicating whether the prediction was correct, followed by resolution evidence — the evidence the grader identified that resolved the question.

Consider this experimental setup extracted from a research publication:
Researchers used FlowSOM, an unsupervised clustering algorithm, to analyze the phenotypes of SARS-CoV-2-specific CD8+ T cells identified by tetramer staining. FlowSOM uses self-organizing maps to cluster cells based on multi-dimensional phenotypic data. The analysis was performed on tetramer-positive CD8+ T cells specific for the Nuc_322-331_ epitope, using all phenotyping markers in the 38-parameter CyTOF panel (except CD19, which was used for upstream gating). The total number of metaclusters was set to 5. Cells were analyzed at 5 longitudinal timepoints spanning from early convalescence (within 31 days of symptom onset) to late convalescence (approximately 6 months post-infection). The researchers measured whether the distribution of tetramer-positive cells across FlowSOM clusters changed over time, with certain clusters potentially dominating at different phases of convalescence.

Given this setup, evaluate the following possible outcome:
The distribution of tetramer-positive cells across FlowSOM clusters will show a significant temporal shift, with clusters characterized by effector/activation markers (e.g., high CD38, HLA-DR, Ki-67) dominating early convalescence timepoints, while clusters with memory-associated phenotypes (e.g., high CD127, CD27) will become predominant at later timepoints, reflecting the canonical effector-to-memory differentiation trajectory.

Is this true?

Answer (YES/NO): NO